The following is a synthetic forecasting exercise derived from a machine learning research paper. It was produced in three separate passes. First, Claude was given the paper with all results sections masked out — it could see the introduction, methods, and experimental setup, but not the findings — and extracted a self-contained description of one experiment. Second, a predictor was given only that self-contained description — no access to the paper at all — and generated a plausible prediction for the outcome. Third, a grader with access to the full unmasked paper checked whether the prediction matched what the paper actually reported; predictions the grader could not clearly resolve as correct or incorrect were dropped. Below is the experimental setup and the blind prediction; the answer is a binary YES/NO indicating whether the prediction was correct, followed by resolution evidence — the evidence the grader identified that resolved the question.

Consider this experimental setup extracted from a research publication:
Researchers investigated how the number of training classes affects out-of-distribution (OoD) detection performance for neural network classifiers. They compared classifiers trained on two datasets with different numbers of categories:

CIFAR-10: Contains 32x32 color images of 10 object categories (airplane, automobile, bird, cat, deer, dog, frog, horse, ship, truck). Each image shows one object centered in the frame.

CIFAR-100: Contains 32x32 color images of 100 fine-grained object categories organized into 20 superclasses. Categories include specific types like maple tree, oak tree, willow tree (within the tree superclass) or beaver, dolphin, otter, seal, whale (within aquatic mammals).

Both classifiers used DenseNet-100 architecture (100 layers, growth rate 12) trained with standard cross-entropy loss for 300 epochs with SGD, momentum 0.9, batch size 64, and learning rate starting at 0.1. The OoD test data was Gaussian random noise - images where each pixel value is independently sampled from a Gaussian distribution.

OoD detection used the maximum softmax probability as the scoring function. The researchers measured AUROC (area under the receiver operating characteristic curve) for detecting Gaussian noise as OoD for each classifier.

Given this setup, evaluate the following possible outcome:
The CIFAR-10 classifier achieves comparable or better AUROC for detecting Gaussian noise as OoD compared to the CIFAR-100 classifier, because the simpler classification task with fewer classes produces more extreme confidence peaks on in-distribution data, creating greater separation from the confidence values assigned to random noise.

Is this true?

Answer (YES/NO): YES